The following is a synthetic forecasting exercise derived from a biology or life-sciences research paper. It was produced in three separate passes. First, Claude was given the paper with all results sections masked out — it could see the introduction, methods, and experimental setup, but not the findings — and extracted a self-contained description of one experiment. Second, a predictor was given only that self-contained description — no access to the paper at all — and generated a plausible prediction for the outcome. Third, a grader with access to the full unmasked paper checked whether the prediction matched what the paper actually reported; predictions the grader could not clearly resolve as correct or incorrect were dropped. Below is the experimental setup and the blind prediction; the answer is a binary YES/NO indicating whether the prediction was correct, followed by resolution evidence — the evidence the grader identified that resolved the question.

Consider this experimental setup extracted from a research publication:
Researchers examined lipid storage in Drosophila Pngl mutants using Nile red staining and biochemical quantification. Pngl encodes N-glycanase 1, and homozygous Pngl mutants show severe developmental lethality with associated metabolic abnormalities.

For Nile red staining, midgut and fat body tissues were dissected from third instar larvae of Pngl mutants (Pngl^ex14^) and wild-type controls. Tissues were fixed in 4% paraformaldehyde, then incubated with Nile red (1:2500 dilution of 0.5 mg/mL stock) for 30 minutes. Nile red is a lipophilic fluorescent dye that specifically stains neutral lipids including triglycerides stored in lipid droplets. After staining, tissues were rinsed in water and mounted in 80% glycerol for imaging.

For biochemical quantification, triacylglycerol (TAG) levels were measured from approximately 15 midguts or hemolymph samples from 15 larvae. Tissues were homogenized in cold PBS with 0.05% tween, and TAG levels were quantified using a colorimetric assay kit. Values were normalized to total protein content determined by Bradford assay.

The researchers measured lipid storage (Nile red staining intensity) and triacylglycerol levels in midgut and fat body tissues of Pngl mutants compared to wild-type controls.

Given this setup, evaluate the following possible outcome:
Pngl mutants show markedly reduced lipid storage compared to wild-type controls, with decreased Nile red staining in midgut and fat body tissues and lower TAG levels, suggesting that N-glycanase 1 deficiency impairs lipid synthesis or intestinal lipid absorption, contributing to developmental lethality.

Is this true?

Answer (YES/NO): NO